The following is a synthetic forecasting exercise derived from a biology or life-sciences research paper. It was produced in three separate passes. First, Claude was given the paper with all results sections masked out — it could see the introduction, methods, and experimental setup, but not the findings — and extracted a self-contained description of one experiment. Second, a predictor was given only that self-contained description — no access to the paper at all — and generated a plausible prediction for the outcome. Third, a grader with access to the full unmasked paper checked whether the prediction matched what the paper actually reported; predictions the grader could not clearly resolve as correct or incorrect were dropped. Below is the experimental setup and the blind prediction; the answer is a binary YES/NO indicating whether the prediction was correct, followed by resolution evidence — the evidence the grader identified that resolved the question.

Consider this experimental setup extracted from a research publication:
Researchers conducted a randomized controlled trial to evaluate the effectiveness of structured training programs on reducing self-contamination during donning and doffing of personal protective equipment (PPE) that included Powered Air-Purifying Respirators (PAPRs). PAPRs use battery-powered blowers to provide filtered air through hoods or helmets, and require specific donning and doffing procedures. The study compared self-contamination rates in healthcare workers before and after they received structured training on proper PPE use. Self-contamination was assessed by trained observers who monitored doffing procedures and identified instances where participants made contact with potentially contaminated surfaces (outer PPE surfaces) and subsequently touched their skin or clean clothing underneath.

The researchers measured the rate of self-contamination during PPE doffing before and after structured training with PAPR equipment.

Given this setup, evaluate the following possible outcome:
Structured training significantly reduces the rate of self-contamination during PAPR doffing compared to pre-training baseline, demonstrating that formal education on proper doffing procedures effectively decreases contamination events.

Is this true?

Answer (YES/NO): NO